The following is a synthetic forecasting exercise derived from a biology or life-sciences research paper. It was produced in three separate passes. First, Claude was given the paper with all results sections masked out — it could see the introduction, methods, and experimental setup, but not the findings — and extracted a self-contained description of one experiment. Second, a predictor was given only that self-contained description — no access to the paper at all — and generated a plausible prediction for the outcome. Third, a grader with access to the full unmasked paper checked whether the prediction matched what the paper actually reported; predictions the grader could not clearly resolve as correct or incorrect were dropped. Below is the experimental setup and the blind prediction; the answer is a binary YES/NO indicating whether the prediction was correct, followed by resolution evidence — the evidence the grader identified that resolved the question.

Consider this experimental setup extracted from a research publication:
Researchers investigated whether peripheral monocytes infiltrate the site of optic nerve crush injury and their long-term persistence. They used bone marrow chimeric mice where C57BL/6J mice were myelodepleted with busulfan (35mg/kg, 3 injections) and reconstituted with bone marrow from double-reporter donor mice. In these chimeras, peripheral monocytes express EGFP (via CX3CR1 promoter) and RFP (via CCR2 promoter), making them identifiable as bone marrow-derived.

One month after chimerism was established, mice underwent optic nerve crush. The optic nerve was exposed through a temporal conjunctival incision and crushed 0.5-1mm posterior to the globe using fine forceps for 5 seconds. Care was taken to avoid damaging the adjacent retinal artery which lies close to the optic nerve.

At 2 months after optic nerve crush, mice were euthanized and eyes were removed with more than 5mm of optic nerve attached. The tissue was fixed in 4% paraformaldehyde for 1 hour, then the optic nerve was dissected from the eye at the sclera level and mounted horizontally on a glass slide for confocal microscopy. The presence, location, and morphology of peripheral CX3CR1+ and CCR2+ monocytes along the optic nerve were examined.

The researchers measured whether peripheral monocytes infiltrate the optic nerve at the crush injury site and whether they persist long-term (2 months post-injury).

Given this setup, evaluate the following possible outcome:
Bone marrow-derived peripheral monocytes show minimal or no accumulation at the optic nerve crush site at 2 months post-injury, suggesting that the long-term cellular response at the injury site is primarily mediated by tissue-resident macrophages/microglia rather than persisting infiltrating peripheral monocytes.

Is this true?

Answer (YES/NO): NO